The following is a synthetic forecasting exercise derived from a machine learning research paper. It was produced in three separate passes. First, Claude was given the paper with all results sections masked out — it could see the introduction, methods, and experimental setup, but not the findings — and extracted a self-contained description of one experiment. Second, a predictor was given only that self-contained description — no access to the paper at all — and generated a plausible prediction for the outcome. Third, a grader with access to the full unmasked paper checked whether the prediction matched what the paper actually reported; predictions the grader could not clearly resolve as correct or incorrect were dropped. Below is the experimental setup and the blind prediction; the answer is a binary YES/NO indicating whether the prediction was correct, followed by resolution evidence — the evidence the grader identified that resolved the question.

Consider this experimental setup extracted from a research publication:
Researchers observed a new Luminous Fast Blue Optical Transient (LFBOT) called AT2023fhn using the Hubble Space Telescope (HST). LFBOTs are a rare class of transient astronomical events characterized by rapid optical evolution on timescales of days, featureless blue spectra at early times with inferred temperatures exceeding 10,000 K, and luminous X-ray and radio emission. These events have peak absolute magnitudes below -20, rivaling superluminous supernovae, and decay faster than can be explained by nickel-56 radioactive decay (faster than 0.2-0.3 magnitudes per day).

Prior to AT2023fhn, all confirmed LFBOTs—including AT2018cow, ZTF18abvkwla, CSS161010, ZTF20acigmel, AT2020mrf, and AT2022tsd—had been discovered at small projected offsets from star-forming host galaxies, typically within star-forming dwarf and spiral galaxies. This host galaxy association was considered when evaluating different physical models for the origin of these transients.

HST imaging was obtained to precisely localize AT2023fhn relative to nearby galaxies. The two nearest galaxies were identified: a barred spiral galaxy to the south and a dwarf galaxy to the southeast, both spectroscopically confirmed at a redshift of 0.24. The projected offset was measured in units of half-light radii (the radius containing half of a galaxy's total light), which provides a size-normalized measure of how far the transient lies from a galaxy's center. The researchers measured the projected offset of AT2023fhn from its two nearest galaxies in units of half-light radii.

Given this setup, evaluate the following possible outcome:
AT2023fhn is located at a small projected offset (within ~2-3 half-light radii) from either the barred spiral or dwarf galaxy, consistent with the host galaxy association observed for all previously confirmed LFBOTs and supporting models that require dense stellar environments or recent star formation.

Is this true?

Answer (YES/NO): NO